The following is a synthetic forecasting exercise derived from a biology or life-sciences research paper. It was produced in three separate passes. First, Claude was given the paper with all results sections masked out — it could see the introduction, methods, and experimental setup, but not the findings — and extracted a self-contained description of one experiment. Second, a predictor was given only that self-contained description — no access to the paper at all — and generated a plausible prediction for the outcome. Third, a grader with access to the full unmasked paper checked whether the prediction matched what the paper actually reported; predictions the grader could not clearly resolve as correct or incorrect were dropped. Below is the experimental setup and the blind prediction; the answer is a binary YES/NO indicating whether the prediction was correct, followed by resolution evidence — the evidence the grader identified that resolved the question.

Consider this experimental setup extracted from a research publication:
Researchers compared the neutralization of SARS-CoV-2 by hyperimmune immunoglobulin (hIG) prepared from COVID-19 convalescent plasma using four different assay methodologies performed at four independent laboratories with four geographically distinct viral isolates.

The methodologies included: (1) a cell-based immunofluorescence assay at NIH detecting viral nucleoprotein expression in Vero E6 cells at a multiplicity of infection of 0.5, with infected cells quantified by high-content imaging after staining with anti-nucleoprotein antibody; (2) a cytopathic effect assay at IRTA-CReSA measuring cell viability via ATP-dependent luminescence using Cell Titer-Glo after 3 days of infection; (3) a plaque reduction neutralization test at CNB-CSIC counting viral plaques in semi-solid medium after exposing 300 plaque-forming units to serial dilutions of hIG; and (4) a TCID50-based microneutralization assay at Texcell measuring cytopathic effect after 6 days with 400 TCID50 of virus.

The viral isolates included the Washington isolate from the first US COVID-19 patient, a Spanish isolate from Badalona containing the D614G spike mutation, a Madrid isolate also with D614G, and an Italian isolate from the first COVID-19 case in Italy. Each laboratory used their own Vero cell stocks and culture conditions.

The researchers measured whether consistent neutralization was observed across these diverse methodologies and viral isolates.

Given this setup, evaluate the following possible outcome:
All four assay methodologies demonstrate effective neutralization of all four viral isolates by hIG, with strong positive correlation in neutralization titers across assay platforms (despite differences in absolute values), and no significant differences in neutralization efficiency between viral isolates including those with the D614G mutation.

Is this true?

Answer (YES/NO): NO